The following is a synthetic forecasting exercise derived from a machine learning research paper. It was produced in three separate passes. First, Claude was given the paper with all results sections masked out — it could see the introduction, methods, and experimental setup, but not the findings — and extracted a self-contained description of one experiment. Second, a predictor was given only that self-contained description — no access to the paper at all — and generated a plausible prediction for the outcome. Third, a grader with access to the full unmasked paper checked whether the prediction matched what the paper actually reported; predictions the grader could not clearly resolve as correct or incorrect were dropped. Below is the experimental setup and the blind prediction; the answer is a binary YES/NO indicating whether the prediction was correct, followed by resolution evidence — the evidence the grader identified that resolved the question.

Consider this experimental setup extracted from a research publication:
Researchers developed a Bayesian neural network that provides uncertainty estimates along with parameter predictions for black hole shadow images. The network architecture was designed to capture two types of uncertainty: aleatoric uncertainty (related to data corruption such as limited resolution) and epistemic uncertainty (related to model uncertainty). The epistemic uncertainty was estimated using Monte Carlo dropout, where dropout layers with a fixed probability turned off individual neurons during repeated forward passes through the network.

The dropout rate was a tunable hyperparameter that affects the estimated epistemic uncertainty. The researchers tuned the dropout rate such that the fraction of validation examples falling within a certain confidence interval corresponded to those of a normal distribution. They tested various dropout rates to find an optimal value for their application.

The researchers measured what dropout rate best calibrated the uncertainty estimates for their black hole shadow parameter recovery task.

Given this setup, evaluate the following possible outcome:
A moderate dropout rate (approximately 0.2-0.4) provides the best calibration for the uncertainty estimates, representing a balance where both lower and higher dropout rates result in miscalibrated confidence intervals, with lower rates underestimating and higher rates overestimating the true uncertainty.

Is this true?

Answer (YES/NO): NO